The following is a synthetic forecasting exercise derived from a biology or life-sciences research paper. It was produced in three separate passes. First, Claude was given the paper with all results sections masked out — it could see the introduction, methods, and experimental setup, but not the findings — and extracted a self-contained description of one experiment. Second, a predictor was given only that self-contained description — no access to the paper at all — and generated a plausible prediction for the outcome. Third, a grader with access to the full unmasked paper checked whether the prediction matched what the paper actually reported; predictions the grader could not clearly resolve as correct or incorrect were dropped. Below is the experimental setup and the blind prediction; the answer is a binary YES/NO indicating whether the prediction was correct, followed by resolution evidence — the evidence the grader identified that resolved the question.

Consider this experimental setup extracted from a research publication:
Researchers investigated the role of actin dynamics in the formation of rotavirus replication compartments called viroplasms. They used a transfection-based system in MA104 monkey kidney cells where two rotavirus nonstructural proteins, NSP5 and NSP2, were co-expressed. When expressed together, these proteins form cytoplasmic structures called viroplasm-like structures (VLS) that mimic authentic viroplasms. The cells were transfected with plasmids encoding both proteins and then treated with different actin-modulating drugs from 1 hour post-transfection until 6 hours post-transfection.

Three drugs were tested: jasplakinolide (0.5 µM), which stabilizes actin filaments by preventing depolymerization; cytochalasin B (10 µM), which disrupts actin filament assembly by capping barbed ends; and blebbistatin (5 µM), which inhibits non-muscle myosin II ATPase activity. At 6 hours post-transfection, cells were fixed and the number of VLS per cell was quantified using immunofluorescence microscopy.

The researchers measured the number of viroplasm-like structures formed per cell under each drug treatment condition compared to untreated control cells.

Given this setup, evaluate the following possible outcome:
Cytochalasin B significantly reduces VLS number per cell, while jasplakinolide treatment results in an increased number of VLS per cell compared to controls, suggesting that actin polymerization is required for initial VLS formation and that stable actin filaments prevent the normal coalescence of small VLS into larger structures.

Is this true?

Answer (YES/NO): NO